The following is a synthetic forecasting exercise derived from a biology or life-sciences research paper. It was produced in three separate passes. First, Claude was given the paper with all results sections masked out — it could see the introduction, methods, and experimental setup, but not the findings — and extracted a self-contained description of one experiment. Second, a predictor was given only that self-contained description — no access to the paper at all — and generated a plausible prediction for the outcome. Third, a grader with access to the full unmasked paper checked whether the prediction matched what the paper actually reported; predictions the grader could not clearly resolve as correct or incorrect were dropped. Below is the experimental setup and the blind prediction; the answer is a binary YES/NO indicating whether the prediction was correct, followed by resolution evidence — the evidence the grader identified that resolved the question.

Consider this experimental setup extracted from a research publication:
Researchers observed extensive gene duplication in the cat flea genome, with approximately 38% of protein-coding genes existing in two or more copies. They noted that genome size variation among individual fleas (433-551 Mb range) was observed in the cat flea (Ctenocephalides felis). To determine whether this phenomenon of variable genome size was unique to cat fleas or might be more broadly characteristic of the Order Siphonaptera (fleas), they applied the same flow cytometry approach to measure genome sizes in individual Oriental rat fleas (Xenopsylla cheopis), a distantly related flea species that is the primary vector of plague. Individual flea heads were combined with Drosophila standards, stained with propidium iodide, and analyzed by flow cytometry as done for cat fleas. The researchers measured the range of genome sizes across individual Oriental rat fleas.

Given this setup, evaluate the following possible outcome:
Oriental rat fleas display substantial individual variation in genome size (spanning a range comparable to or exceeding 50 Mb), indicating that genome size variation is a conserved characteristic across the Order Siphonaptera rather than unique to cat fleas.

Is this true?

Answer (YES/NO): YES